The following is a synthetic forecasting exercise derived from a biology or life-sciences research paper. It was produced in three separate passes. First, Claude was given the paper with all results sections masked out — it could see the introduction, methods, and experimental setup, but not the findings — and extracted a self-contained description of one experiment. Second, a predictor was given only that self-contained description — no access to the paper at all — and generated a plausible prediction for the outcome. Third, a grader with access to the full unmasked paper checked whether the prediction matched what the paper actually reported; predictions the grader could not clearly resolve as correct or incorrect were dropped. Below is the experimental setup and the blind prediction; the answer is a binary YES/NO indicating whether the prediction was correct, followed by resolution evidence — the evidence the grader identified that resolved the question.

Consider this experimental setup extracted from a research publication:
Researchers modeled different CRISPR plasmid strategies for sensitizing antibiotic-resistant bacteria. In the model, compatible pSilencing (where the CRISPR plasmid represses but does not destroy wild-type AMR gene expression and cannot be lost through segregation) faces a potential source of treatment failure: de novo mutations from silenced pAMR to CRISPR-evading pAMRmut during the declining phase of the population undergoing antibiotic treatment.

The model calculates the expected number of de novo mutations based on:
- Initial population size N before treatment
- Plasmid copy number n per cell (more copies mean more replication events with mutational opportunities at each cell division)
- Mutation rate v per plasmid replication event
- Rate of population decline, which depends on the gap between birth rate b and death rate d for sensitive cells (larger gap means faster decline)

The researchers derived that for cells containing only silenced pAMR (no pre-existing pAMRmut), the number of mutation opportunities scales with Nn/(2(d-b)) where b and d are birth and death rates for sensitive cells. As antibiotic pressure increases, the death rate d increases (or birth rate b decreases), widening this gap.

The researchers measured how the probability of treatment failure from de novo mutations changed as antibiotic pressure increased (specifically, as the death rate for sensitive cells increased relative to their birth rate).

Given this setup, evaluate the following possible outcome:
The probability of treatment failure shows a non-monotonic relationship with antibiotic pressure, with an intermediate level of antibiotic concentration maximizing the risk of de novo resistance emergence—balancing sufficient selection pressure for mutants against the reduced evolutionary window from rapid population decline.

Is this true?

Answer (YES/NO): NO